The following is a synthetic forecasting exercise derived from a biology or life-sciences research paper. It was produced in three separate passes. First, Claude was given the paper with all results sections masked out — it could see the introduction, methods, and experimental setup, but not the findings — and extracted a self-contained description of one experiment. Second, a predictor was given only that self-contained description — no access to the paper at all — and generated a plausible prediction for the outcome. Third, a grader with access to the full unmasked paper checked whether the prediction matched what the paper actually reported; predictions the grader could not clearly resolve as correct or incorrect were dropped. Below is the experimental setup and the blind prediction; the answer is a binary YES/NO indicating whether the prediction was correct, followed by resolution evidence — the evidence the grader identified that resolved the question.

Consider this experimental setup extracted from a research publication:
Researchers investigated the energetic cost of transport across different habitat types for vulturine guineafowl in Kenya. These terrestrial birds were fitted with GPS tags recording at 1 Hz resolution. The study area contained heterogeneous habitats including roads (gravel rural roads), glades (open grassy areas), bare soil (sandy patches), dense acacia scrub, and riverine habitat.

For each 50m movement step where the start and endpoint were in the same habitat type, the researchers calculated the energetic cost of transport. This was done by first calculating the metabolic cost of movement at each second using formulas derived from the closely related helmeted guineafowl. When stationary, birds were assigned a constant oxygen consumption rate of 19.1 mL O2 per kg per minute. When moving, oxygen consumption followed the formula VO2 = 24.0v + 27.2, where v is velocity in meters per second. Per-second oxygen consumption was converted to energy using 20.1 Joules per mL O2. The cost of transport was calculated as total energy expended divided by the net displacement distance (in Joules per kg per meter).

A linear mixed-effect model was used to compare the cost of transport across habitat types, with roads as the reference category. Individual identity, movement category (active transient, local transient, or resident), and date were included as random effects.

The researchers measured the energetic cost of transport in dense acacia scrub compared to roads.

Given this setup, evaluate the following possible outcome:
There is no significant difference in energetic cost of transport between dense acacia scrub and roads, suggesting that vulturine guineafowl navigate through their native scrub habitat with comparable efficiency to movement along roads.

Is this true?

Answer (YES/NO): NO